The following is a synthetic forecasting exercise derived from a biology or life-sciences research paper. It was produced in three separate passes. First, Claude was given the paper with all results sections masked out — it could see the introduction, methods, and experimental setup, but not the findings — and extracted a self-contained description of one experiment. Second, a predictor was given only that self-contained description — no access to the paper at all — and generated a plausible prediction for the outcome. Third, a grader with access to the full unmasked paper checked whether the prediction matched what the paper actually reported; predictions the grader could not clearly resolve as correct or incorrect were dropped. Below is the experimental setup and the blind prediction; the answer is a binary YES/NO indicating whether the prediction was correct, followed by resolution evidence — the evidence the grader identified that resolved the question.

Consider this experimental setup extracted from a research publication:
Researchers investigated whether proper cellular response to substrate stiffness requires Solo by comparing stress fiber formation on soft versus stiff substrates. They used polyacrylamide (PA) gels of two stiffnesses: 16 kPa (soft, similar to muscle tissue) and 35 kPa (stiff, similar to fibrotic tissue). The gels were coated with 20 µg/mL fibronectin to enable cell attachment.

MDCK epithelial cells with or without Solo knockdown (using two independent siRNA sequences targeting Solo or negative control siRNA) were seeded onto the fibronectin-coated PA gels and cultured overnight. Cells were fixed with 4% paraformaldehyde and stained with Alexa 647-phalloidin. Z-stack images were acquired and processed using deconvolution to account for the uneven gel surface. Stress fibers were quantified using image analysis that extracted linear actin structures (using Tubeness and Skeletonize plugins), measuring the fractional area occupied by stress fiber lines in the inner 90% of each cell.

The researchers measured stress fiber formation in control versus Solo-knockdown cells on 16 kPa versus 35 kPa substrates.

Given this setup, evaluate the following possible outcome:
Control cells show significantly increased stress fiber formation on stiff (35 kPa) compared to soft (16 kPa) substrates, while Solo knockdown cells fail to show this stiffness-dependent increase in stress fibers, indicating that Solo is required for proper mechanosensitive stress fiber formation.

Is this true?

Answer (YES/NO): YES